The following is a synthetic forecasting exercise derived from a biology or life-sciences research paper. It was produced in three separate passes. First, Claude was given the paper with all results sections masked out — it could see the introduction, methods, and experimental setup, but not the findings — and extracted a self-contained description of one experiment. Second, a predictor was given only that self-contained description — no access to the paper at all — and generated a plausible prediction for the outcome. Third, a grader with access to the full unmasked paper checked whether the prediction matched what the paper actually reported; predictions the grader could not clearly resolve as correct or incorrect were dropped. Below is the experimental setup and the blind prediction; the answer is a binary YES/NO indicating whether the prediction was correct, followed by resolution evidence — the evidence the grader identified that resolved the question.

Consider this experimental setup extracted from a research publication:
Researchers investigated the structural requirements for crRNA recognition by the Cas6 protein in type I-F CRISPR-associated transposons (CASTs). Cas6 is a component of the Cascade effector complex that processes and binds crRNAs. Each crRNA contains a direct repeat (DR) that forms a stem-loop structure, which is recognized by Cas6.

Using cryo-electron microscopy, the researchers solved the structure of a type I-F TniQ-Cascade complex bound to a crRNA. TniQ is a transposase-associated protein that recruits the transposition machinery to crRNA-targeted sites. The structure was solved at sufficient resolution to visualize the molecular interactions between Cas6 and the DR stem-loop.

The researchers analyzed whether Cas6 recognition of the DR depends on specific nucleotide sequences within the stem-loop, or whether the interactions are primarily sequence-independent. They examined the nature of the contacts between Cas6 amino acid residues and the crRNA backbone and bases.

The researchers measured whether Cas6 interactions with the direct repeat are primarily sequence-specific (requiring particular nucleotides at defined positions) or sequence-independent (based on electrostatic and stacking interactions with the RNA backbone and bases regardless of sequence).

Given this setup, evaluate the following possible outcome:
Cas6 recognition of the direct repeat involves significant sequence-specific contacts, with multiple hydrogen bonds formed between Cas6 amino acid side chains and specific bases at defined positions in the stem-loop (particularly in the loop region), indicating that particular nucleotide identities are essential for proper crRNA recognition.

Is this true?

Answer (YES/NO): NO